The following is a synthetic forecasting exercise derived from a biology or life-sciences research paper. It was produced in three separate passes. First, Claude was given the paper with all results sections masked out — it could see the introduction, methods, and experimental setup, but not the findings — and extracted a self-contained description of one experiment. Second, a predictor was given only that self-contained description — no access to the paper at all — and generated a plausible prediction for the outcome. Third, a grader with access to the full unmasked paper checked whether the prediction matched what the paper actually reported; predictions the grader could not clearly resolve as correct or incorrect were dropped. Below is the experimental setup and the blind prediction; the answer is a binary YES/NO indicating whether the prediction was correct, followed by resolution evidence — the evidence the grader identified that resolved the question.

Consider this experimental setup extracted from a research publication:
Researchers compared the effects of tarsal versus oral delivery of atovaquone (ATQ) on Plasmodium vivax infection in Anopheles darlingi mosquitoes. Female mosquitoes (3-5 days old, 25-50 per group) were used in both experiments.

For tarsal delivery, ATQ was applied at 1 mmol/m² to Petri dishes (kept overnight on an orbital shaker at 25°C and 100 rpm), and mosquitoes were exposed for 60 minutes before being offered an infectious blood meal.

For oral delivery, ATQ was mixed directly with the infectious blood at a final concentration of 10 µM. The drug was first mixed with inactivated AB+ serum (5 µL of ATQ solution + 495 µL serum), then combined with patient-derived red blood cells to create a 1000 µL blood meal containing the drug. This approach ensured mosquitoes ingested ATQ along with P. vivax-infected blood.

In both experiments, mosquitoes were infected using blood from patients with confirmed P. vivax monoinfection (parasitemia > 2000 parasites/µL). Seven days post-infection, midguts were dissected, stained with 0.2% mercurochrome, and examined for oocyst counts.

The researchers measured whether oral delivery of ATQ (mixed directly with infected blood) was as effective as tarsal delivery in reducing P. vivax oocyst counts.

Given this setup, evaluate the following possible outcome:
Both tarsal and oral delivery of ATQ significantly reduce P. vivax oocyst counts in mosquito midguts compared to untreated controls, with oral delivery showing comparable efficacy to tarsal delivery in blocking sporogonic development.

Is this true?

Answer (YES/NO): YES